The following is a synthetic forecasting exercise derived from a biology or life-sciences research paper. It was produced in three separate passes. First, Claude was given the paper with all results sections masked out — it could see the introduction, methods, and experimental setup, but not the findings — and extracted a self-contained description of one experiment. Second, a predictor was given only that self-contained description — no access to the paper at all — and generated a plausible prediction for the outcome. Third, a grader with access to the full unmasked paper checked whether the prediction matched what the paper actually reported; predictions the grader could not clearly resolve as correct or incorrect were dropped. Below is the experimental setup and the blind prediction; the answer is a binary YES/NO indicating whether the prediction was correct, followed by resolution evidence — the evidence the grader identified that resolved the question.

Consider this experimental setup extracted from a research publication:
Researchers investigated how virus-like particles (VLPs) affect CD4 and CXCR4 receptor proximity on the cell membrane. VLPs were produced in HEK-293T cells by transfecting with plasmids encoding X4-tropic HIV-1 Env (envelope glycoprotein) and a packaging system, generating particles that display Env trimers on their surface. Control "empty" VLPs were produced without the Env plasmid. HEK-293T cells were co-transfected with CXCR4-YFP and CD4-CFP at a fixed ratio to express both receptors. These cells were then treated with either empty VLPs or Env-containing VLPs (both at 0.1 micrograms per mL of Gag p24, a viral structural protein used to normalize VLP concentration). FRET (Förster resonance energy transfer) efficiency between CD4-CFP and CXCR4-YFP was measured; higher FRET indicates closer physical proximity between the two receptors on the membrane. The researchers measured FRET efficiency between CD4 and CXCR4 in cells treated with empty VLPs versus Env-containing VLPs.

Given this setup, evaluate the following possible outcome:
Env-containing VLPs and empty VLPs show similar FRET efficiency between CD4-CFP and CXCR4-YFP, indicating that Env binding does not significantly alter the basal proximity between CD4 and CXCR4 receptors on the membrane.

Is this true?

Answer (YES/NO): NO